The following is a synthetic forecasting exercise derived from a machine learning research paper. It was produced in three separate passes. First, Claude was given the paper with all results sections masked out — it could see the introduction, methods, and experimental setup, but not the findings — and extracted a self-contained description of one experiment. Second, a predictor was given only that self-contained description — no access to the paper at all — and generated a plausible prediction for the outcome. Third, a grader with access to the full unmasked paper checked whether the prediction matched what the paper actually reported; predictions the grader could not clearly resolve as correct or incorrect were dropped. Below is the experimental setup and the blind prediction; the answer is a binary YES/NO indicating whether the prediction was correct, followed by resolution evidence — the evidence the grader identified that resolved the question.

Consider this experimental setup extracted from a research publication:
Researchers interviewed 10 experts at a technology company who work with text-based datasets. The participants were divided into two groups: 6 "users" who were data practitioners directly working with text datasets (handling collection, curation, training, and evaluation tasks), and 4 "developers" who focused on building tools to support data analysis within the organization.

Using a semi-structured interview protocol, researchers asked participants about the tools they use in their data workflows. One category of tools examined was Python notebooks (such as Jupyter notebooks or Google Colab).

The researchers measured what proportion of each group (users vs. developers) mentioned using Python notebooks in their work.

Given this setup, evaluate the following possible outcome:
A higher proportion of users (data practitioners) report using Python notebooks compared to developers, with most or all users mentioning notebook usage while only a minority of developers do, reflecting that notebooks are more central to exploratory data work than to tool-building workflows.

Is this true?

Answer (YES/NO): YES